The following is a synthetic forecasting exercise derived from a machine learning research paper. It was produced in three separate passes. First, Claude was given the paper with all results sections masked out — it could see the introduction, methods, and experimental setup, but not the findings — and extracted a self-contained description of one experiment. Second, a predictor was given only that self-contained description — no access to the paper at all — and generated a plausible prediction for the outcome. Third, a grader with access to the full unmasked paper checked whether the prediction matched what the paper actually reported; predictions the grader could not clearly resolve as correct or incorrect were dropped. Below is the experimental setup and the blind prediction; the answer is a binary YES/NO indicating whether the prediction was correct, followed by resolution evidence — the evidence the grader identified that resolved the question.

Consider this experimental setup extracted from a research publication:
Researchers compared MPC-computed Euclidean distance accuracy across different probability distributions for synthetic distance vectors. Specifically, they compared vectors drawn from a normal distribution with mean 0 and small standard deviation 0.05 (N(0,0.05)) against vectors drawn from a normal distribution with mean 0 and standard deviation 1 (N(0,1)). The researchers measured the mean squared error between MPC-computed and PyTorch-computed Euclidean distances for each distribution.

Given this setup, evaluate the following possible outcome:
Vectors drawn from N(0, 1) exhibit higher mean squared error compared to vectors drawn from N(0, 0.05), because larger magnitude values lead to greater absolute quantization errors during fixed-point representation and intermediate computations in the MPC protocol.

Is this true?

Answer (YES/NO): YES